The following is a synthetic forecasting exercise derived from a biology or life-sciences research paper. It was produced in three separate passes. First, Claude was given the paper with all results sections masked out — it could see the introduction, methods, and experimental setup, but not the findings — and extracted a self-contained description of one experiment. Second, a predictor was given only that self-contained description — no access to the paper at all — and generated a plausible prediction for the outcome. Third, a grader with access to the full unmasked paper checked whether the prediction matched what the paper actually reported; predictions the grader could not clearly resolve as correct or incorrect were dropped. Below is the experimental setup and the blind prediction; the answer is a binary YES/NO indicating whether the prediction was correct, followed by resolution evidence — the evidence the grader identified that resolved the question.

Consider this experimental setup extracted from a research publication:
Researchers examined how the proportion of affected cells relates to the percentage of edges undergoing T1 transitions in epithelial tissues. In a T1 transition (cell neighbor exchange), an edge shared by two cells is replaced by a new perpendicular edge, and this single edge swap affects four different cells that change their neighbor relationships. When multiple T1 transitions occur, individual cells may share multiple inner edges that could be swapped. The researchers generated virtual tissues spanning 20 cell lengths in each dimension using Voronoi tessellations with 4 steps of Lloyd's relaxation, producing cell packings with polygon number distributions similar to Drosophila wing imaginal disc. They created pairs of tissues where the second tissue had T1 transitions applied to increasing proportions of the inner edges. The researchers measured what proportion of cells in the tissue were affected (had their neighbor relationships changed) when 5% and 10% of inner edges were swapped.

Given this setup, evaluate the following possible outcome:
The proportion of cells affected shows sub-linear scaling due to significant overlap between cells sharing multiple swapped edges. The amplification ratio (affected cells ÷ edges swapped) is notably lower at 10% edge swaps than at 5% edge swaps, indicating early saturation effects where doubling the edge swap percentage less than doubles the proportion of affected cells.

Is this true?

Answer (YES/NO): YES